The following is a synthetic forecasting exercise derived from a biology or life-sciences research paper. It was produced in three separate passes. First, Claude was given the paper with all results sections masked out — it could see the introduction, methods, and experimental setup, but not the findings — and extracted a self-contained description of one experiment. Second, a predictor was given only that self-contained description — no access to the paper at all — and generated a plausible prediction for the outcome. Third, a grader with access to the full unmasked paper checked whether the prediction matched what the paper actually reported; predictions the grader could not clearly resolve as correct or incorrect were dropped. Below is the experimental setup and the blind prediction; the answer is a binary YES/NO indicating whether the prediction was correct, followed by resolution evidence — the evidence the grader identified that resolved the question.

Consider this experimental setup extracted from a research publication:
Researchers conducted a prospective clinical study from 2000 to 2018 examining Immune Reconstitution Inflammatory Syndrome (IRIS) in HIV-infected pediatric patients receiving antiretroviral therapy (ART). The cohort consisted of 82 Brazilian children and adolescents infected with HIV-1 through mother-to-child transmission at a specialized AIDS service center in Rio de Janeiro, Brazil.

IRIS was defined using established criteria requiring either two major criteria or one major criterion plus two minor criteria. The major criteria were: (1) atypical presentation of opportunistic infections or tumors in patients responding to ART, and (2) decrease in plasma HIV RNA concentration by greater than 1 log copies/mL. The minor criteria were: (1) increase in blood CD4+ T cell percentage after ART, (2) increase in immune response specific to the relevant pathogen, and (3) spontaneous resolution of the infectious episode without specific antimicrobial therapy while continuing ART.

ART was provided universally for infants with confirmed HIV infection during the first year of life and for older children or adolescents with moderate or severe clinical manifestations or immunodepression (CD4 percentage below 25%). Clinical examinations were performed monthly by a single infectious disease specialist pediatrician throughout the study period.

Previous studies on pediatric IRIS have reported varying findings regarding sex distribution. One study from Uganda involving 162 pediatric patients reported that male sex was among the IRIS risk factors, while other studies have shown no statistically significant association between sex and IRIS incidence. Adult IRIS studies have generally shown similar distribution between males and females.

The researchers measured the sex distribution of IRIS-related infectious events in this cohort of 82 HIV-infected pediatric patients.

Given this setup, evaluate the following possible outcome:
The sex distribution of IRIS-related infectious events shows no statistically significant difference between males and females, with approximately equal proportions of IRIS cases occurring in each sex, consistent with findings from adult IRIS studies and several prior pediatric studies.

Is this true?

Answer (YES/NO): NO